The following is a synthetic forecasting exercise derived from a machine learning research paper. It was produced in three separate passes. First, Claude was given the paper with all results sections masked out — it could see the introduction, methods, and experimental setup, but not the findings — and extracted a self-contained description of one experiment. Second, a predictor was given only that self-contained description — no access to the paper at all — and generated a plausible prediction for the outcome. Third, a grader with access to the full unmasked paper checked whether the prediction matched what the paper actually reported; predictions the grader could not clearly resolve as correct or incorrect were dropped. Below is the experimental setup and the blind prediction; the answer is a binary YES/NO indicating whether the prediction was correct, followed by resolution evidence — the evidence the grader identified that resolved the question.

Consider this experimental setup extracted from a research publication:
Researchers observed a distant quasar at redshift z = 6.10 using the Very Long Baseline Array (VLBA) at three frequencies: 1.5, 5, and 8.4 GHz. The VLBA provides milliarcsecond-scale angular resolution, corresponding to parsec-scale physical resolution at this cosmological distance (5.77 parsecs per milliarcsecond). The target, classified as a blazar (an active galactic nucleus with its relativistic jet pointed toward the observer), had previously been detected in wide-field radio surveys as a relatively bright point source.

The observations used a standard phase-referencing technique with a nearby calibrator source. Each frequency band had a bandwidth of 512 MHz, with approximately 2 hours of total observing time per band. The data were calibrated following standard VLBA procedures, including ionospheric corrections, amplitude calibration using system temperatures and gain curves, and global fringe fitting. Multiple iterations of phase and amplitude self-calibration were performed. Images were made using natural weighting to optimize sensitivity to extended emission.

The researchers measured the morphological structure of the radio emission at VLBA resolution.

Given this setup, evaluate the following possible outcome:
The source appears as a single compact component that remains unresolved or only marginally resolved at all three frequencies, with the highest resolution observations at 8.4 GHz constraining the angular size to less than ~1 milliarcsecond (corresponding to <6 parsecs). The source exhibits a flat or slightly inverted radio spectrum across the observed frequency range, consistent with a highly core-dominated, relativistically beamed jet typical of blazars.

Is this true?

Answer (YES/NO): NO